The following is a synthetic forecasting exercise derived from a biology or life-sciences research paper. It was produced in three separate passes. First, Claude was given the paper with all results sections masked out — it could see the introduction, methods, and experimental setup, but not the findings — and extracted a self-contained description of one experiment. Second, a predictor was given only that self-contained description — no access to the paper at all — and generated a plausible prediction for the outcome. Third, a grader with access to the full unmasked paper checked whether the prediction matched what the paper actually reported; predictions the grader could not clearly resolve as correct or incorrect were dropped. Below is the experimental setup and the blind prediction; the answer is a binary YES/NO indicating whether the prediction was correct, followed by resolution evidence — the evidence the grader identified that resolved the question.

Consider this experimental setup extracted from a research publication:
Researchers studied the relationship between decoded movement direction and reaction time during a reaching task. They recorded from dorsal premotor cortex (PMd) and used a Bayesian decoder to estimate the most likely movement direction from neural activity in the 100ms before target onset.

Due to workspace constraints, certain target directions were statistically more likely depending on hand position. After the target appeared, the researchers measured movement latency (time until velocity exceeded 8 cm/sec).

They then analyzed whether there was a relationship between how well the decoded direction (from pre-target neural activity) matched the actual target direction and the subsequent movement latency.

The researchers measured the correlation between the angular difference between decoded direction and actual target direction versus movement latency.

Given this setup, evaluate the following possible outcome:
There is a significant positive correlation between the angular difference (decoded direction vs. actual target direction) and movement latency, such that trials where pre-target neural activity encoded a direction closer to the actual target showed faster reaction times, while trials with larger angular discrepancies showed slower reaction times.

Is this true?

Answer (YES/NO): YES